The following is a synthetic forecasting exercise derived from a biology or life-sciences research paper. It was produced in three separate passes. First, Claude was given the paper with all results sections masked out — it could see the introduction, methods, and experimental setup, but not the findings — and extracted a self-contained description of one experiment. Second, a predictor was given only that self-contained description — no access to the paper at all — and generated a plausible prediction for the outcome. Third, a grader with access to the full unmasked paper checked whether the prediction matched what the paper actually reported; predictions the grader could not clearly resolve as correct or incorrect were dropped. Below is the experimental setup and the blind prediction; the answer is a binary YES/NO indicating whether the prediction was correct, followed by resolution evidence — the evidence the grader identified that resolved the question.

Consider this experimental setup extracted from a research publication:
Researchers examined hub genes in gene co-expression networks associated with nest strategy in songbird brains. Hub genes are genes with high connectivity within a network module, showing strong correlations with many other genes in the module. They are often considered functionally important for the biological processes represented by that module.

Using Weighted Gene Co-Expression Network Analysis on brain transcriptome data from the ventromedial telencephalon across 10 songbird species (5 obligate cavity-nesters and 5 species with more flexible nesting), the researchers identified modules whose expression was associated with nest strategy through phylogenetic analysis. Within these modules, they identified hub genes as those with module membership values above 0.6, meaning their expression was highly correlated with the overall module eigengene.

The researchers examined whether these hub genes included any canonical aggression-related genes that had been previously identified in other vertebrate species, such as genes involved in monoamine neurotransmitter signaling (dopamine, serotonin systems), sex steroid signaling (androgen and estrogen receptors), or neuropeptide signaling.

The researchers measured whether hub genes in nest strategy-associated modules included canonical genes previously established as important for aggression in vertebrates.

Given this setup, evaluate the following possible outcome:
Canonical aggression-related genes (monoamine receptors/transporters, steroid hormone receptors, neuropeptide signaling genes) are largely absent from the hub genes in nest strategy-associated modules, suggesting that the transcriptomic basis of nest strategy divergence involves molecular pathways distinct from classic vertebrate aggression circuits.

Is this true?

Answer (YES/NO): YES